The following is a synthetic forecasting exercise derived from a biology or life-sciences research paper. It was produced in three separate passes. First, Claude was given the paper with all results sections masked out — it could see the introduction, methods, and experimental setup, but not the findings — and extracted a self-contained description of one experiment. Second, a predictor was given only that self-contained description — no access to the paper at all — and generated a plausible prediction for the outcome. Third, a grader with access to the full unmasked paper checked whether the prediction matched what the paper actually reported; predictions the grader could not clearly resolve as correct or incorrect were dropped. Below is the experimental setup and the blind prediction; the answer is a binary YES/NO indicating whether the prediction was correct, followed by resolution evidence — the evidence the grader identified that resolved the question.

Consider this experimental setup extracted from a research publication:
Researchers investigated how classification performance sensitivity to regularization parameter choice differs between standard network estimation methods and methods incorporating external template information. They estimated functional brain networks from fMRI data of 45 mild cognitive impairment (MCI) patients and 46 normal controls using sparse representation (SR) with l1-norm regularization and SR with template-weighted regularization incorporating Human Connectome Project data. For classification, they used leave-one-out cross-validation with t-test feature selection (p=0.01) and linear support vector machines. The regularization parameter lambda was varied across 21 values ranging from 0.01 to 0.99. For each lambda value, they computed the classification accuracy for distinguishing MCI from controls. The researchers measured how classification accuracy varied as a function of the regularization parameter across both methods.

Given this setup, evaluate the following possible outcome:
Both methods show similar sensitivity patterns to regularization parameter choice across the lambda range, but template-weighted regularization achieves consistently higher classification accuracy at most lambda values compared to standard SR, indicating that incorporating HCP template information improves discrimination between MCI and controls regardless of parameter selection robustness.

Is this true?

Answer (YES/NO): NO